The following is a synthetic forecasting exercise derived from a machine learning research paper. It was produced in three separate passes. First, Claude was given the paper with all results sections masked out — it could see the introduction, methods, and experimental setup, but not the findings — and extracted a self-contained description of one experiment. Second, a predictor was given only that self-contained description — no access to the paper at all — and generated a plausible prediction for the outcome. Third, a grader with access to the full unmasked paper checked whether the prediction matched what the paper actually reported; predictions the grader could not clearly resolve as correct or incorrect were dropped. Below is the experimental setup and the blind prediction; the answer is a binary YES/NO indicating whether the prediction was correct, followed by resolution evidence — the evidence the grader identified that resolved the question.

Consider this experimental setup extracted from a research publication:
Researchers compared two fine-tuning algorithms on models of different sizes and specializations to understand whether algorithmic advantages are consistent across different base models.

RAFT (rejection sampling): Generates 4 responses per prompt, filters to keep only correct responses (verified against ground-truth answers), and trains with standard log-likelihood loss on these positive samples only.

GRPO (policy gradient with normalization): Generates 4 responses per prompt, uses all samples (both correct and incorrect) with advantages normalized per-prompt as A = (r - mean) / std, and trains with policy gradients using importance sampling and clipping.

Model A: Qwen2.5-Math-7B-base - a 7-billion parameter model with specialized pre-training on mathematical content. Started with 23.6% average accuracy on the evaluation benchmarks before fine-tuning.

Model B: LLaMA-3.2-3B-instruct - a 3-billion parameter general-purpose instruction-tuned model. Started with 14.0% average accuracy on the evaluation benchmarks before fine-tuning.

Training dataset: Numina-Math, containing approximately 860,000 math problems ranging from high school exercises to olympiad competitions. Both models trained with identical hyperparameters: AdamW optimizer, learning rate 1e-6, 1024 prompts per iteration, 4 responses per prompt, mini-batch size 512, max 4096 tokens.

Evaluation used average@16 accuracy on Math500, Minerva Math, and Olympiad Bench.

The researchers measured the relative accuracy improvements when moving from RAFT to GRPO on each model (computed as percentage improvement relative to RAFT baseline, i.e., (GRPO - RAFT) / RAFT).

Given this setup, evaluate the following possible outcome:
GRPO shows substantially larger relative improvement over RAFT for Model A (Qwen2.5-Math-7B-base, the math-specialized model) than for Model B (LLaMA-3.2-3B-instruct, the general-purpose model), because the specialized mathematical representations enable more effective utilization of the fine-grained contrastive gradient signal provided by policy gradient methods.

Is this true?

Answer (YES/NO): NO